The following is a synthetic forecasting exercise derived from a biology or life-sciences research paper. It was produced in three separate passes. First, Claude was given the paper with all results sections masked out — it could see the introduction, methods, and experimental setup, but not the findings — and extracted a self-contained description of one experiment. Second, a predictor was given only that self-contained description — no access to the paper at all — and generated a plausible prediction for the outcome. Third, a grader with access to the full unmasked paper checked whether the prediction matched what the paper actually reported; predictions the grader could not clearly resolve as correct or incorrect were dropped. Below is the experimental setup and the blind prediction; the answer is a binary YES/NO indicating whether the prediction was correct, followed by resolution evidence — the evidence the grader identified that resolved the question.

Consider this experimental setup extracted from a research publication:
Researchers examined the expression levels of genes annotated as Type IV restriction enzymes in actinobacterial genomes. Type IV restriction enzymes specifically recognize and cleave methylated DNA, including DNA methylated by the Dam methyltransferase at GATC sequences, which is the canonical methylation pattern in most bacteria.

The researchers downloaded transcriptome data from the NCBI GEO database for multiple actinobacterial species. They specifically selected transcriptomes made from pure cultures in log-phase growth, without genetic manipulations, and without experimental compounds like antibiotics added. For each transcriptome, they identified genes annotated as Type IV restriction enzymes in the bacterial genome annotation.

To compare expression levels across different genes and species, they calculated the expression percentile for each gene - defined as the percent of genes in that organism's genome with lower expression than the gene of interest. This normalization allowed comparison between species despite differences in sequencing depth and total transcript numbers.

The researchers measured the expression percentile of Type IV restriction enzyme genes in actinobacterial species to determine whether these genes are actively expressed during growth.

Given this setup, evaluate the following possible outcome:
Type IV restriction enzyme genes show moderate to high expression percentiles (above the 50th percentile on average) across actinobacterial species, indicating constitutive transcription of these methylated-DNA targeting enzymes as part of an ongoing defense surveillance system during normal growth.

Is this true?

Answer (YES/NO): YES